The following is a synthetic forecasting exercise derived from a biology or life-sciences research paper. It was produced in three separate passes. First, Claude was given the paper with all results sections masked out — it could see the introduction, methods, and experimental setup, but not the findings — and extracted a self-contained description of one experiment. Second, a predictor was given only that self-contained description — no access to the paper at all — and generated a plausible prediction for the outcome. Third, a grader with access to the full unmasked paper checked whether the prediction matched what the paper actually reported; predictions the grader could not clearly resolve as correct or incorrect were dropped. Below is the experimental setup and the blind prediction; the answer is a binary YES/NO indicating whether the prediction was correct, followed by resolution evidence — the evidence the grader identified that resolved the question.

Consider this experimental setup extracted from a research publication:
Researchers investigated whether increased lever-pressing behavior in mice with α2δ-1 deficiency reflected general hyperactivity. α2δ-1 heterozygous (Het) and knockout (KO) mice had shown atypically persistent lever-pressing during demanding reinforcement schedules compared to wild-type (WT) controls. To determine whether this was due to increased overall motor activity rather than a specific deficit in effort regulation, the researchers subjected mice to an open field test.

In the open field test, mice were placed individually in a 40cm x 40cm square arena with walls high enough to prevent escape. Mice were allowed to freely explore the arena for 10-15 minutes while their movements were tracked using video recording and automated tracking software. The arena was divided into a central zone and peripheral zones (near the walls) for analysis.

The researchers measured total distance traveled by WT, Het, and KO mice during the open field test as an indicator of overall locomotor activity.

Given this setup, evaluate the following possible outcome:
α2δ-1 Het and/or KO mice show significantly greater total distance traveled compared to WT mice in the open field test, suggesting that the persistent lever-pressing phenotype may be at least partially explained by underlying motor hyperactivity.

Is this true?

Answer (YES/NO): NO